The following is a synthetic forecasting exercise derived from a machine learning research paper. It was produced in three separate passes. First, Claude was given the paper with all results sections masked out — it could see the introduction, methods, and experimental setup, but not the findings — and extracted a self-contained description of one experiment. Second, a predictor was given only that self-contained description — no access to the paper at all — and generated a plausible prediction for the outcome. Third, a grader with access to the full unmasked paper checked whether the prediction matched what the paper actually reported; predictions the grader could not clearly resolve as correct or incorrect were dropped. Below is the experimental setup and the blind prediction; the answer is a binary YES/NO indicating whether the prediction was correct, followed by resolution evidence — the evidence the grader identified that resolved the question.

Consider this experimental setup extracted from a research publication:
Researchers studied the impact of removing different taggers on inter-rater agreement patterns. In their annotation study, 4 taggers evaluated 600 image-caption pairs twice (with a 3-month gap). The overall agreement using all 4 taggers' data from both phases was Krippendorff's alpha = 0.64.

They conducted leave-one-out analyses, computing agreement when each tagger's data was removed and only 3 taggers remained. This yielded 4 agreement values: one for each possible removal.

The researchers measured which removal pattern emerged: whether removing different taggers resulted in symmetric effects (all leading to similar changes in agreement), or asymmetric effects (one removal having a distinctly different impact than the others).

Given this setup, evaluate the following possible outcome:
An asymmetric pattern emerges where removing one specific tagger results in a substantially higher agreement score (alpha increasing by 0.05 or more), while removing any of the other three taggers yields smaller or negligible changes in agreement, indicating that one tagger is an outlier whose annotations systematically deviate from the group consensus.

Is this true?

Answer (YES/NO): YES